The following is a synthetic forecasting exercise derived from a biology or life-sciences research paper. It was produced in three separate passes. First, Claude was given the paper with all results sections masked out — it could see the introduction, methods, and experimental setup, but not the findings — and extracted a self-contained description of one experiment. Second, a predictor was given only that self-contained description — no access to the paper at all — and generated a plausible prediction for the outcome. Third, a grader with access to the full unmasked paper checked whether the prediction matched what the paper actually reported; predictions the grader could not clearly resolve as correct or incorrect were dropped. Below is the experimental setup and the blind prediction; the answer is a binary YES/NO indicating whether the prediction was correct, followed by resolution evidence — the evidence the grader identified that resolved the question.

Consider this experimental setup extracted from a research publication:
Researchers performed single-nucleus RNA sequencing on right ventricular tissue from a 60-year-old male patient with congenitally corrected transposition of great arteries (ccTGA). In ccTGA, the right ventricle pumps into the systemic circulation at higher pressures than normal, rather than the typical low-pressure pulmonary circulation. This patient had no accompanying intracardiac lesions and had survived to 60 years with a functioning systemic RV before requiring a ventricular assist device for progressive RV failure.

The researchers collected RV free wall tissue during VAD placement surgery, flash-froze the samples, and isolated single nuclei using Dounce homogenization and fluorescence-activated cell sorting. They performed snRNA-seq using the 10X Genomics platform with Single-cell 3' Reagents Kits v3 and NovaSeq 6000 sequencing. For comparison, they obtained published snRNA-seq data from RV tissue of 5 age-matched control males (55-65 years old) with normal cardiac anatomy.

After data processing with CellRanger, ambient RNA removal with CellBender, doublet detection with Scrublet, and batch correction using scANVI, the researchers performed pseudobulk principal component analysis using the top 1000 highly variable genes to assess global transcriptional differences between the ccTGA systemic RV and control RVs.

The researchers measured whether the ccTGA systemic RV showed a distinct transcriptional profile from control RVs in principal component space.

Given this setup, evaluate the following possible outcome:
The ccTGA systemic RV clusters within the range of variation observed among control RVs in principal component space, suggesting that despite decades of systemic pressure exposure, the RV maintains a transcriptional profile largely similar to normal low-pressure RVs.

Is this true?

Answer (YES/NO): NO